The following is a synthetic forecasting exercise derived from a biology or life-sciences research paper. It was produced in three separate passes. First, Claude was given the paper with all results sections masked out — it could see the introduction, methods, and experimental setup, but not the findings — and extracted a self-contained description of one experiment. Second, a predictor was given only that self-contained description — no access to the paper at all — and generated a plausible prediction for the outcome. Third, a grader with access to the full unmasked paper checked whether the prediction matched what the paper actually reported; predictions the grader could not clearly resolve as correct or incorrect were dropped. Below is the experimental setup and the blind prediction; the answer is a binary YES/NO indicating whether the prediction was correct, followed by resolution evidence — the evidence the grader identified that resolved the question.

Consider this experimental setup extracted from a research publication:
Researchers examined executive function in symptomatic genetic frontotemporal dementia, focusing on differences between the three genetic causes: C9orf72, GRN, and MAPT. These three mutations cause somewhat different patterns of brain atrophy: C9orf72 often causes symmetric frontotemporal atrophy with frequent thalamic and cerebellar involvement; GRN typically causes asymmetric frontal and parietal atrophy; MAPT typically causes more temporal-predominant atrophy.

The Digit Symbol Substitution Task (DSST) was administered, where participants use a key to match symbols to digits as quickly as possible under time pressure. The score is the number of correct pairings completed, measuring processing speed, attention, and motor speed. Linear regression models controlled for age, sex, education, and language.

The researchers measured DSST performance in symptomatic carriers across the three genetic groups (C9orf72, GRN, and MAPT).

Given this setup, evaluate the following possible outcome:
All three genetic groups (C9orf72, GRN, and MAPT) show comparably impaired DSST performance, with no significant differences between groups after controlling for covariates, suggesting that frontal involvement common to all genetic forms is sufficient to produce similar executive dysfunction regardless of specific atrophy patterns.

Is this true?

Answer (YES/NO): NO